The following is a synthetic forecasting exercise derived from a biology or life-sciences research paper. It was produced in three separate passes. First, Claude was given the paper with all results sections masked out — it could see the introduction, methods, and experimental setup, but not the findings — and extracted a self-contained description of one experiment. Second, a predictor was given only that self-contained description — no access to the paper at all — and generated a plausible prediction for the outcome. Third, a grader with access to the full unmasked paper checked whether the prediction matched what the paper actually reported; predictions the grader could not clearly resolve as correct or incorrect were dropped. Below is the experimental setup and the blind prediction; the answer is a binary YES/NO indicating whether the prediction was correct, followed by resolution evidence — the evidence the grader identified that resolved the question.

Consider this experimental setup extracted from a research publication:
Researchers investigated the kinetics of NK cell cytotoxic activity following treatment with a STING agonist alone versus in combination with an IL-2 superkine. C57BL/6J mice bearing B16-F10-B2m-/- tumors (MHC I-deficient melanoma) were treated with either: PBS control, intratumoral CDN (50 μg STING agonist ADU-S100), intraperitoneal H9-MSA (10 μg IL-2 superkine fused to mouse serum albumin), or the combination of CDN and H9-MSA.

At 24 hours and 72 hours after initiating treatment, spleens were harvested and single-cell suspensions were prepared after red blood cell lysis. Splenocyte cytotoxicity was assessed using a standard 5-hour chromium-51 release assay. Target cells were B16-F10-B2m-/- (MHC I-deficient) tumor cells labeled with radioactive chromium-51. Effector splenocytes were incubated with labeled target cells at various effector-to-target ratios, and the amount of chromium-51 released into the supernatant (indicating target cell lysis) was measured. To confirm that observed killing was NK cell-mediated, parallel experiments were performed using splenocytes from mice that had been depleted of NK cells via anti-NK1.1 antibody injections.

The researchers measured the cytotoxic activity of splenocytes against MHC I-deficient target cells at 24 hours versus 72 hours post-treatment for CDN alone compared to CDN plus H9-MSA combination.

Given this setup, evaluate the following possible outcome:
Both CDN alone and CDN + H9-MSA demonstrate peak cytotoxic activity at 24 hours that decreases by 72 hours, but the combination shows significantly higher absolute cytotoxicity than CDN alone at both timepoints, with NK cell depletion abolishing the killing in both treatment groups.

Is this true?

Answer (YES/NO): NO